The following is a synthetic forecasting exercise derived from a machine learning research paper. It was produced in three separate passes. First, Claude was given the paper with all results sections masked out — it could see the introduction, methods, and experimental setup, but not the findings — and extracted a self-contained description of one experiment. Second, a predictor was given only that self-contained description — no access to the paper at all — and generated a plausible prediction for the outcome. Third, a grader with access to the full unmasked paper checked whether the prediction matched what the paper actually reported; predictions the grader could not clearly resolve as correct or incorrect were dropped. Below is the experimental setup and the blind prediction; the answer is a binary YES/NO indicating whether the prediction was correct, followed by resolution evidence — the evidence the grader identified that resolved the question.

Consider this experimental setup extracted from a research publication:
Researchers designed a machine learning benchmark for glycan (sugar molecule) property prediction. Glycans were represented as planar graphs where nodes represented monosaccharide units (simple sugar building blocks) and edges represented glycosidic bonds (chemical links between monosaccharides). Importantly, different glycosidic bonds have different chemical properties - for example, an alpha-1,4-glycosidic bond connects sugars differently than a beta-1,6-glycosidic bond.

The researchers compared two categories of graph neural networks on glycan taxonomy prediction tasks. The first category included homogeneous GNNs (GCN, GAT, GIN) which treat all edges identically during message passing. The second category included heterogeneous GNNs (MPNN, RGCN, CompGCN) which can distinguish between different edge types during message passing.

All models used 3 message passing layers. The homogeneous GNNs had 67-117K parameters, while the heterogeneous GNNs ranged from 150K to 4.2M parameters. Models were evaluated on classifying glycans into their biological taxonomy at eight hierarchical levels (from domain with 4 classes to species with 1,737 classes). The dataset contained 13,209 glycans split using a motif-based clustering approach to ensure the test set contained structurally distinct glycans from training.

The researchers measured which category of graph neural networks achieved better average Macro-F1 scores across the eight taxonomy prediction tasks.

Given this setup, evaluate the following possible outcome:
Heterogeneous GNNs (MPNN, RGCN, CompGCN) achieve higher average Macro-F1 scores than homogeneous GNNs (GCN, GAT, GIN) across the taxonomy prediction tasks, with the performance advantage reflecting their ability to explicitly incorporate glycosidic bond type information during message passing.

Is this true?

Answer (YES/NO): YES